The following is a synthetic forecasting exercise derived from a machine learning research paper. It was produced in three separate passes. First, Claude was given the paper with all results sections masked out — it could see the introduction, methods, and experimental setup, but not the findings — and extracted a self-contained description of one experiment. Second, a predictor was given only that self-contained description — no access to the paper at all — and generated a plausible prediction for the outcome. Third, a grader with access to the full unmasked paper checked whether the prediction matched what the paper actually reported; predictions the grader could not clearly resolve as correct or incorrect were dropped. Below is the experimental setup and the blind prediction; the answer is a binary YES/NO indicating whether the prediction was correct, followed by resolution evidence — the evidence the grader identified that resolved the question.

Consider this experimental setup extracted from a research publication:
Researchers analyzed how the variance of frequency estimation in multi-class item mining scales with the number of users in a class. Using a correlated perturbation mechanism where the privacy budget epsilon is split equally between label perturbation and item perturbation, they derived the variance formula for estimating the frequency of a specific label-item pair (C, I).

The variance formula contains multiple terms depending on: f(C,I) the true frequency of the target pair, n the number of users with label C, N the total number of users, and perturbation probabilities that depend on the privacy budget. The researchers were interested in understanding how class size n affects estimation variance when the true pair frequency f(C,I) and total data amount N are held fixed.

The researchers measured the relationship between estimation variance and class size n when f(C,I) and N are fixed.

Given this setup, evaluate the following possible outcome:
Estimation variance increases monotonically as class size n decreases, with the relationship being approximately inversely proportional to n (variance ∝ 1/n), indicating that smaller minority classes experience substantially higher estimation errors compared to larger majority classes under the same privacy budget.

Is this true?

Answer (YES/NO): NO